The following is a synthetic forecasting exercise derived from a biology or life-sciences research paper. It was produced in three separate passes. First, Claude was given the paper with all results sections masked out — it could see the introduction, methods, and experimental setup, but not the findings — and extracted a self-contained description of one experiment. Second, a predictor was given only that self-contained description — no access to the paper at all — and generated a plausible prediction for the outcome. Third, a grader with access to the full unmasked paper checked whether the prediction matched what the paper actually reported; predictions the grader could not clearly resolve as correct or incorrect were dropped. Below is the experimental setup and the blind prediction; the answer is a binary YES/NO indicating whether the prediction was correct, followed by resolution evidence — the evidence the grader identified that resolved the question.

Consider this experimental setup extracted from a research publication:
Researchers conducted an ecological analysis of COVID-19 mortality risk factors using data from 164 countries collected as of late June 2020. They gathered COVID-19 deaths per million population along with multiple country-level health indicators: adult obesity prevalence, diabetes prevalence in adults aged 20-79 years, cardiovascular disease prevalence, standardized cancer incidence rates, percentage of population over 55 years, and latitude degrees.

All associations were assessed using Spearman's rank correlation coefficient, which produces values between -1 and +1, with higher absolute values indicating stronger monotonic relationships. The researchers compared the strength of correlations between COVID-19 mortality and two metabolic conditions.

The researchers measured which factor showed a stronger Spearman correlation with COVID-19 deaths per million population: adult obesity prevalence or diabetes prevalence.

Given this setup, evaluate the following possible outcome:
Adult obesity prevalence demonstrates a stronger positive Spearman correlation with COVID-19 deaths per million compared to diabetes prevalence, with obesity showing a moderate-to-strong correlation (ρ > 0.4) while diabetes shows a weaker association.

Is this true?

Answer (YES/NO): YES